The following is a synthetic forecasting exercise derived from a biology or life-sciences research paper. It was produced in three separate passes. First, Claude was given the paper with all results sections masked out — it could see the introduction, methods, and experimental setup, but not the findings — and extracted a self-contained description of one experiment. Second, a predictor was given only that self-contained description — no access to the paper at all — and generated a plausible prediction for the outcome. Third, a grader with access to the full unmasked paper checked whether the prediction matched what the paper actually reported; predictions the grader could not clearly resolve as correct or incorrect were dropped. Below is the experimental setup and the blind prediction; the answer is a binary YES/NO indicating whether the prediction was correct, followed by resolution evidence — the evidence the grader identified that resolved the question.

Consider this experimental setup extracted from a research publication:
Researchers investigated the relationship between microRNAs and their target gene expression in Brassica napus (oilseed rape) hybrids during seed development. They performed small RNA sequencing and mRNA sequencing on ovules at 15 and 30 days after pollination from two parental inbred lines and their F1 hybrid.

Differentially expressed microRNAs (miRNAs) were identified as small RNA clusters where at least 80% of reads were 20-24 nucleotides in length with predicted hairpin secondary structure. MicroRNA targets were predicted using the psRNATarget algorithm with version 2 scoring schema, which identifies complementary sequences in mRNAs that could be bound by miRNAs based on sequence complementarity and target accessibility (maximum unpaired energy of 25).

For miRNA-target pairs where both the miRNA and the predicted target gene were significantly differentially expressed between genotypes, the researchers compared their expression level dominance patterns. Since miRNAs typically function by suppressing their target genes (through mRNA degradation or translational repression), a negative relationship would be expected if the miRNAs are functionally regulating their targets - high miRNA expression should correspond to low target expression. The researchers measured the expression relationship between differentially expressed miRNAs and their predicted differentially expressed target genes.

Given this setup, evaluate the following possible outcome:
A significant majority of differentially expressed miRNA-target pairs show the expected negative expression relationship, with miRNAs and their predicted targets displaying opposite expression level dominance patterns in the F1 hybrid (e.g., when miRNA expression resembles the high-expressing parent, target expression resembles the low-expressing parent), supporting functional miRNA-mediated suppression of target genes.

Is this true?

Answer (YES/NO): NO